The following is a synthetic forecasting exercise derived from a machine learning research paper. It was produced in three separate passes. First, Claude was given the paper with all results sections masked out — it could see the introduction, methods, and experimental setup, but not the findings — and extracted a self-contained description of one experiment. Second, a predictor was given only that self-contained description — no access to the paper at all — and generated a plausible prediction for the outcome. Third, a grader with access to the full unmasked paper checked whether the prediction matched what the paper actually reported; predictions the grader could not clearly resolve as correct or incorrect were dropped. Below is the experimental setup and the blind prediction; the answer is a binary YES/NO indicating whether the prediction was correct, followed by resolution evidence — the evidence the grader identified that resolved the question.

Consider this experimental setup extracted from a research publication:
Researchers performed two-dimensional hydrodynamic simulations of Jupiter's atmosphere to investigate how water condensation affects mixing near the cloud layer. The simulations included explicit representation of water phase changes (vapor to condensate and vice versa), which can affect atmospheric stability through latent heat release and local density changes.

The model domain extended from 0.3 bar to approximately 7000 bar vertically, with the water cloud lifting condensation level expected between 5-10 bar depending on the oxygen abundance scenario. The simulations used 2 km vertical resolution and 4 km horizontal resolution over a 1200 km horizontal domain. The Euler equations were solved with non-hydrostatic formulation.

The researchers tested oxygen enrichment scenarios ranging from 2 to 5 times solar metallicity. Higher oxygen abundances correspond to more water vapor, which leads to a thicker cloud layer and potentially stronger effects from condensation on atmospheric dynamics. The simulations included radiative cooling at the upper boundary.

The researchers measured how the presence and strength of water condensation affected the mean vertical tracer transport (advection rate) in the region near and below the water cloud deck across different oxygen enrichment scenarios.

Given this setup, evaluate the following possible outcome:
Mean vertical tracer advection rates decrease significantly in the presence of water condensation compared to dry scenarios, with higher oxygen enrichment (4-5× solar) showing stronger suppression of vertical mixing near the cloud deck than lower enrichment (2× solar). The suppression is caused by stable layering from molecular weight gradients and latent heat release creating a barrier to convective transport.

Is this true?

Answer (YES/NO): NO